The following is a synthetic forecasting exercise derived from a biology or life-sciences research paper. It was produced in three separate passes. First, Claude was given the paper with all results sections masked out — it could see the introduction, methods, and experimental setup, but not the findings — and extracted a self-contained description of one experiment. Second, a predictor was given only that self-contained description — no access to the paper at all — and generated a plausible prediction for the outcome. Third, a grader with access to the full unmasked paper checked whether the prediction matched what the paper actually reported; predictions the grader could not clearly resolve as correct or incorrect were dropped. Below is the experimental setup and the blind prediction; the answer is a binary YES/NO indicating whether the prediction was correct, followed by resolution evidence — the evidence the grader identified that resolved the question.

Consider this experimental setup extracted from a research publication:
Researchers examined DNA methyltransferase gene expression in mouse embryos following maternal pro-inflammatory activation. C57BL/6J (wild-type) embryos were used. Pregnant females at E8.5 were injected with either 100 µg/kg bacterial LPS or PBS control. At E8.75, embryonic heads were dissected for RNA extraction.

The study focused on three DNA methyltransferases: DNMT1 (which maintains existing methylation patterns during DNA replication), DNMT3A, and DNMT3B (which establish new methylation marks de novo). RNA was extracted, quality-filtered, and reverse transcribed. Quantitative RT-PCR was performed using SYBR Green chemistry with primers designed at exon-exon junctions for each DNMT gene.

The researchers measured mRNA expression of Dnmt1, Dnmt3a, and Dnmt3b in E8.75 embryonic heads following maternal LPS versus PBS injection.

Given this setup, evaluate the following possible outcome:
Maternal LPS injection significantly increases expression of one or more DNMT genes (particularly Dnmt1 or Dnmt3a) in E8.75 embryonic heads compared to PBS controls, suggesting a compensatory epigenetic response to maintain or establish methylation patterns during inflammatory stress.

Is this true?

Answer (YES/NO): YES